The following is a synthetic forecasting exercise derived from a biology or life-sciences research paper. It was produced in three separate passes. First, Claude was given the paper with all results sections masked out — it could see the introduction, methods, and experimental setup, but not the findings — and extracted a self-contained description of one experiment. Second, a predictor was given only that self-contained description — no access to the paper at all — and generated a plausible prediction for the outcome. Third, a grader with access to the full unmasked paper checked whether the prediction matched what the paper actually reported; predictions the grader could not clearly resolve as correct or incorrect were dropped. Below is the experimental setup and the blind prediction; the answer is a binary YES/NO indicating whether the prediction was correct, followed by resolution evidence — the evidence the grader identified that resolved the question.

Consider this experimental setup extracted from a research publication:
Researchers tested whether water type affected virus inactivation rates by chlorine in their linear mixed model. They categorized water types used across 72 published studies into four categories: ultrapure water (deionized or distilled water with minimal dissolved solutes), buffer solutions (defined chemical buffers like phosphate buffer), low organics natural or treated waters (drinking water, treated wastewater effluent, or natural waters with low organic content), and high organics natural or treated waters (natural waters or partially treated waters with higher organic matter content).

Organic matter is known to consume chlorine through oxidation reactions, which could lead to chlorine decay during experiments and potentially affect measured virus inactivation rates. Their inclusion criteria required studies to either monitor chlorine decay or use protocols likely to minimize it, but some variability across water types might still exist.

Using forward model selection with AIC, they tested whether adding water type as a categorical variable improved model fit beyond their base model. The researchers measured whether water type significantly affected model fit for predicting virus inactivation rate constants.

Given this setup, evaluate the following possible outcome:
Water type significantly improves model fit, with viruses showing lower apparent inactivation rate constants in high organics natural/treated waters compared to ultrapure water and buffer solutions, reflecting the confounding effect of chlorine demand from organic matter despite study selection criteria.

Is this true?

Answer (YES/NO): NO